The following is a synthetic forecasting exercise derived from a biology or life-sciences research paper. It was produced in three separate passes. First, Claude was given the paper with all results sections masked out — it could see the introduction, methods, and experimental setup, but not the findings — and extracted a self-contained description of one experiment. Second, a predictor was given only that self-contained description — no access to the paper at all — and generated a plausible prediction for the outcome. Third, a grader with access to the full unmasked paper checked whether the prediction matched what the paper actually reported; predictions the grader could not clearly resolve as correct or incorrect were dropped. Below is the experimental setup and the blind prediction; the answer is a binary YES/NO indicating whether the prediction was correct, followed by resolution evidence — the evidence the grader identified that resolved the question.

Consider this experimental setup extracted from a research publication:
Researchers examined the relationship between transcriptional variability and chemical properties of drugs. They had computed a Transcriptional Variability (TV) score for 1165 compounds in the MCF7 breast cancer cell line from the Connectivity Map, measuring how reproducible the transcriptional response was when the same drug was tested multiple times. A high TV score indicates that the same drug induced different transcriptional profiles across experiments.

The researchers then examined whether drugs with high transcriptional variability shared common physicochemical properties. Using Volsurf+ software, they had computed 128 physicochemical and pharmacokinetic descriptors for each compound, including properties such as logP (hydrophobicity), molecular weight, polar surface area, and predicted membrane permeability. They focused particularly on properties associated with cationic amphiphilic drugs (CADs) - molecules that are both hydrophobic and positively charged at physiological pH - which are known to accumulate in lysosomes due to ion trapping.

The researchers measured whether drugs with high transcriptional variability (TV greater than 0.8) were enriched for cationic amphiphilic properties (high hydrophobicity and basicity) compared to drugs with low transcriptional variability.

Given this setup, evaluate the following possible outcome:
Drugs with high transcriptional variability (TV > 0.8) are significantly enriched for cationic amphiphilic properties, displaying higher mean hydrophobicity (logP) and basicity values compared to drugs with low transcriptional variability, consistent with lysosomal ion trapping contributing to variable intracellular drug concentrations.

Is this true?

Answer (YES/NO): NO